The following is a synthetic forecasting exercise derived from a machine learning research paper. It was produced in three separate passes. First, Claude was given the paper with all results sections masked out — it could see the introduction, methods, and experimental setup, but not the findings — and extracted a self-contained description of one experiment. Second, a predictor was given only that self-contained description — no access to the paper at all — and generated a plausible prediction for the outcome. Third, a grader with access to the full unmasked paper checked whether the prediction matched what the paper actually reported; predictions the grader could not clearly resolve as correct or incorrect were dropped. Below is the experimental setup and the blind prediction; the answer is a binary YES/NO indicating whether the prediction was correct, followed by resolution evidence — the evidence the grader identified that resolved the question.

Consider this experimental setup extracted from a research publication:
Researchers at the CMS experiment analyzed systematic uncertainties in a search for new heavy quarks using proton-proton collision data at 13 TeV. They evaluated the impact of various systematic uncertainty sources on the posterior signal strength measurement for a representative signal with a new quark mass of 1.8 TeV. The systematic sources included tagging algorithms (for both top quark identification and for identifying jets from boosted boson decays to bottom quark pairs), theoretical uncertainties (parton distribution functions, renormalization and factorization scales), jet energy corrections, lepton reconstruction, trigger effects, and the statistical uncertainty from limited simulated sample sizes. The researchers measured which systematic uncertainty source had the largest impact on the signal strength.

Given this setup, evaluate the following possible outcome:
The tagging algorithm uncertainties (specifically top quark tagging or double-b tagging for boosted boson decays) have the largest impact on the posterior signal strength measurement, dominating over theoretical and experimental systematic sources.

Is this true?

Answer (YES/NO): YES